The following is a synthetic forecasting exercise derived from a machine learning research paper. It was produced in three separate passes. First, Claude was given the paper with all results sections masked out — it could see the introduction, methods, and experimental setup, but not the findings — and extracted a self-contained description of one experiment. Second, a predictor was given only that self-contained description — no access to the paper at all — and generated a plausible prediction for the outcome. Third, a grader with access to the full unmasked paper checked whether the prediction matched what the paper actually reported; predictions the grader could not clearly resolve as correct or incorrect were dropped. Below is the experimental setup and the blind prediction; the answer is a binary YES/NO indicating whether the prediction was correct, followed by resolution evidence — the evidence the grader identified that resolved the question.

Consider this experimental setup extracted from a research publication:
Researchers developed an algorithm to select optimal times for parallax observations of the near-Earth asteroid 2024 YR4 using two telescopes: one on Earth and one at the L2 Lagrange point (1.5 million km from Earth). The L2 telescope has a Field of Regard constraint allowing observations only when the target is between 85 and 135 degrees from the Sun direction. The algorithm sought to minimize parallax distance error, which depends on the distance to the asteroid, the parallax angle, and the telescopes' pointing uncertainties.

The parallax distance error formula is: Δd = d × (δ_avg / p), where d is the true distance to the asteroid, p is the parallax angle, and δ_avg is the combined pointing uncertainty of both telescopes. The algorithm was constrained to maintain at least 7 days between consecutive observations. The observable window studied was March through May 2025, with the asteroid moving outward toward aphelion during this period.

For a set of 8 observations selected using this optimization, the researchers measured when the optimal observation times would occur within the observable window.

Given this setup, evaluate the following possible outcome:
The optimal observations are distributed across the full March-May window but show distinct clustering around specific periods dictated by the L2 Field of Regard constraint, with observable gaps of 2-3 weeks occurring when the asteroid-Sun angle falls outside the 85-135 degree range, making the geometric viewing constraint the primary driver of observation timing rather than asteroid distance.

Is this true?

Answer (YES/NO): NO